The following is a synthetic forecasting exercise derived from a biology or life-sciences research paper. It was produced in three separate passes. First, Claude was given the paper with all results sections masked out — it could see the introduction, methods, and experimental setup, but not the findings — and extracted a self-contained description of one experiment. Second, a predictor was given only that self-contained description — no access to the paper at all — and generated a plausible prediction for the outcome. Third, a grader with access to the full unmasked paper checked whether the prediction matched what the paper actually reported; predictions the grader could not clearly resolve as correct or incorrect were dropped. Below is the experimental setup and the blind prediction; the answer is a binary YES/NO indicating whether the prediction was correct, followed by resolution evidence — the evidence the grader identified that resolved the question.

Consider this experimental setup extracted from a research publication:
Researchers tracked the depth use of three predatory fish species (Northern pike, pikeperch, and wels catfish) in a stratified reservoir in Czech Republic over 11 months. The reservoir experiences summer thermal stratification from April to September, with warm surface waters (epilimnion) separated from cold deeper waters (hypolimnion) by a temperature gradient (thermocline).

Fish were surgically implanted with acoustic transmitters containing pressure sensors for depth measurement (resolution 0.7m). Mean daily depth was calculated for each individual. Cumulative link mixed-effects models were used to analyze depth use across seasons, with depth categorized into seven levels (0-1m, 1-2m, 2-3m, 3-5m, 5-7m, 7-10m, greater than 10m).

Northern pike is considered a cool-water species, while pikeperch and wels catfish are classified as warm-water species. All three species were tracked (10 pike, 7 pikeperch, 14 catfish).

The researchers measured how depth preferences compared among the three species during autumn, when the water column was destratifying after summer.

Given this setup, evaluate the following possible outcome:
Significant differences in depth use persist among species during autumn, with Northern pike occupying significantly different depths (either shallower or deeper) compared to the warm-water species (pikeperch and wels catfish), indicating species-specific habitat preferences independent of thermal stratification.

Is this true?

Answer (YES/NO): YES